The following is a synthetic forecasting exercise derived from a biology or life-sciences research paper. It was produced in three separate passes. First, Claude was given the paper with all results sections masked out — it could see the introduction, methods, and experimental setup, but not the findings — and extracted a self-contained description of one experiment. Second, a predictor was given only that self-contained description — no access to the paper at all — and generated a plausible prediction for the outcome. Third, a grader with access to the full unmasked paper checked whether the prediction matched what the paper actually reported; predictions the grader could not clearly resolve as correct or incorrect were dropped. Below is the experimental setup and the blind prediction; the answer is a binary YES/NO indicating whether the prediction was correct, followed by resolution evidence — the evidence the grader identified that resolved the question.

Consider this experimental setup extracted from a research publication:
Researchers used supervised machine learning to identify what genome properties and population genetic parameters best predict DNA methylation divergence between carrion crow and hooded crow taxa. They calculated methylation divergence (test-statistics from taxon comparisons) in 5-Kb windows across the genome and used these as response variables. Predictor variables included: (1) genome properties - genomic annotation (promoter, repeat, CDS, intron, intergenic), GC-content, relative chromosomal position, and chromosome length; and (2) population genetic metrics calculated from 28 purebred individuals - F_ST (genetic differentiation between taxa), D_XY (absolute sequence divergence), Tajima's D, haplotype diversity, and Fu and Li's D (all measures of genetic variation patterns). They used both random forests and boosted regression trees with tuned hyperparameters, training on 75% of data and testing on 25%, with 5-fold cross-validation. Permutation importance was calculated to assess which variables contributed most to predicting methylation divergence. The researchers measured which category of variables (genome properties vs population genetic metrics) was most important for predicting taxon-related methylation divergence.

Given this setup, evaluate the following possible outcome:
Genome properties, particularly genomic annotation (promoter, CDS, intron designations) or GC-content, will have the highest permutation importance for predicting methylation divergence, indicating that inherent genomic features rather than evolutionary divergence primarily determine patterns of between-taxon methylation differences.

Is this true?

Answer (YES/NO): YES